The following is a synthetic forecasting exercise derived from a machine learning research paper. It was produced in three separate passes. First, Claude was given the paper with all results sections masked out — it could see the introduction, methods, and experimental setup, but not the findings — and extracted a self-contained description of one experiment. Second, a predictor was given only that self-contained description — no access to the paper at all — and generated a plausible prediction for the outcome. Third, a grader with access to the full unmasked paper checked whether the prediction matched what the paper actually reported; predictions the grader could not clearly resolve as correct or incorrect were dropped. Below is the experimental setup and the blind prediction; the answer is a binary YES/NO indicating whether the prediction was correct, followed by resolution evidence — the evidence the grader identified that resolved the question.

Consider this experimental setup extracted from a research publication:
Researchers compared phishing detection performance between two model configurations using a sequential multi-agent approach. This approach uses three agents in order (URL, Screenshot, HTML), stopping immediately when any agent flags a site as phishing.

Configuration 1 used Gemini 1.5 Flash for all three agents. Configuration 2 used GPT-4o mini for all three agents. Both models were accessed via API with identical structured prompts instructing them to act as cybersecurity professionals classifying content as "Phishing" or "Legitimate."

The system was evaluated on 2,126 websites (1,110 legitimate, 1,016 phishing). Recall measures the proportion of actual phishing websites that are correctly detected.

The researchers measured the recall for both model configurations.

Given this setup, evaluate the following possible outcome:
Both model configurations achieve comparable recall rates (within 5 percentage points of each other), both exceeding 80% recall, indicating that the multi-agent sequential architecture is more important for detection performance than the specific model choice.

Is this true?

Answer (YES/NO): YES